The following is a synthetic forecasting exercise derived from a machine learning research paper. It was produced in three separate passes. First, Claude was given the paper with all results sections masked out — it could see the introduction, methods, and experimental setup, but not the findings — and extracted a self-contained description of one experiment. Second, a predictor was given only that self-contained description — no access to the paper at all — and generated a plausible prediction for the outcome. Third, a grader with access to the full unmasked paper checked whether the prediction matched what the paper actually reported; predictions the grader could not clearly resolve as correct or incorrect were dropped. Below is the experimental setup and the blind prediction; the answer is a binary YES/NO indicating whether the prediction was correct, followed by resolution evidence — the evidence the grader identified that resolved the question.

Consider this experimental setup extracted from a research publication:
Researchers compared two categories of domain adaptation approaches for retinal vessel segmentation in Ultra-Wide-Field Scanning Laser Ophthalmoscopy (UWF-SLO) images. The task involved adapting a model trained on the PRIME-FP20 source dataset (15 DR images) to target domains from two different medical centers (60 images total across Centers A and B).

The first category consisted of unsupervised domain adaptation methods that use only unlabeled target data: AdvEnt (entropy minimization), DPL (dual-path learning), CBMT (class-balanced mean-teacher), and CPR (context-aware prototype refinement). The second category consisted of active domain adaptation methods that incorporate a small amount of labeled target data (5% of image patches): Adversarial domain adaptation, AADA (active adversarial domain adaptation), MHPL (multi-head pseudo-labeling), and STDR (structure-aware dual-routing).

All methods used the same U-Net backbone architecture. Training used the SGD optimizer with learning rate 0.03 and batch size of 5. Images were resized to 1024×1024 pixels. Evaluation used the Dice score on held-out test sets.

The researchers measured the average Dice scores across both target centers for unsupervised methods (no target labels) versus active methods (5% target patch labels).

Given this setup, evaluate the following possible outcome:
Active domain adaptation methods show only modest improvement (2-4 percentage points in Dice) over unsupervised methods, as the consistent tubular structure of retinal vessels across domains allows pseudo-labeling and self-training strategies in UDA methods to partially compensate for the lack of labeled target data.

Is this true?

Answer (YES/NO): NO